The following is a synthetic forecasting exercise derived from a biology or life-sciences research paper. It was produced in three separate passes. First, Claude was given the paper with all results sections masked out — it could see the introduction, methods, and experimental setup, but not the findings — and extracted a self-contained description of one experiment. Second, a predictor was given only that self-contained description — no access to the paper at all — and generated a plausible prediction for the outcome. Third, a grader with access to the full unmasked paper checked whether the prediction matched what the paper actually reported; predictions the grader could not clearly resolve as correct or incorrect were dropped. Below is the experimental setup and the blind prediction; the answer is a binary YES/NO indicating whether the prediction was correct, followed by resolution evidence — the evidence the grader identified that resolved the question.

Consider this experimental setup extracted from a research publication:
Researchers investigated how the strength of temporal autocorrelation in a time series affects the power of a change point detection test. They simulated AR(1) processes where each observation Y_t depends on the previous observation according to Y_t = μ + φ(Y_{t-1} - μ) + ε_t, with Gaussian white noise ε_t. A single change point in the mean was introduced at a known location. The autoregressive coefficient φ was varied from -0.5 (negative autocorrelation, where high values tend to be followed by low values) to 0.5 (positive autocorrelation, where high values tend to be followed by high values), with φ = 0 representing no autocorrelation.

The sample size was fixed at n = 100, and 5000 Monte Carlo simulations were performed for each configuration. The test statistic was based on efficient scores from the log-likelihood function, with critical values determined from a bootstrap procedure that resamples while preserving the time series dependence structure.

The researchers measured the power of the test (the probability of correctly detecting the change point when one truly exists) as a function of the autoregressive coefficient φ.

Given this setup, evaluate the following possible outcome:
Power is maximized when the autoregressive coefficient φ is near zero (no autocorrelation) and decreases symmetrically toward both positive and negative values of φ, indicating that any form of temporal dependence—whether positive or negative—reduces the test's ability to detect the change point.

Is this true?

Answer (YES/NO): NO